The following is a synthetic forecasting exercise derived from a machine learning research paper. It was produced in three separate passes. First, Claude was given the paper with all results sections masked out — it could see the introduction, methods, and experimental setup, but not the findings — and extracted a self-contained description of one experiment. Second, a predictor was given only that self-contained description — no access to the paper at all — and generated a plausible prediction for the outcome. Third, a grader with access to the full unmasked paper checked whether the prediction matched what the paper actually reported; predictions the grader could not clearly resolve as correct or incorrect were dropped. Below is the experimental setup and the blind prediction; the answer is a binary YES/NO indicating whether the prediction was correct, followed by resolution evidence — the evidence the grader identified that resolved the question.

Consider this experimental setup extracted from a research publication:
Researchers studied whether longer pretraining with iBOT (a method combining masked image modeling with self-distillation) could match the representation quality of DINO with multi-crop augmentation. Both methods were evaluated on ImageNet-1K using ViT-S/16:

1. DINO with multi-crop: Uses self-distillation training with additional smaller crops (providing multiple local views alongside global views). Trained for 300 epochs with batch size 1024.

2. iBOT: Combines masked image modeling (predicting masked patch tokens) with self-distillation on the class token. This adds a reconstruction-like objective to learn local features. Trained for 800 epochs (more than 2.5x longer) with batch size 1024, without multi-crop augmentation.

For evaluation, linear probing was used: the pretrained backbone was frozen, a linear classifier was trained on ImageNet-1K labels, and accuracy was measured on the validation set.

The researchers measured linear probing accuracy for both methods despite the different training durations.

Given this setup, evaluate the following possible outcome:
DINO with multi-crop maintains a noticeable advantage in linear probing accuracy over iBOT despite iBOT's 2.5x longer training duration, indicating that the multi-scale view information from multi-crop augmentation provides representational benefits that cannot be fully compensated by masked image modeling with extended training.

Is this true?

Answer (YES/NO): NO